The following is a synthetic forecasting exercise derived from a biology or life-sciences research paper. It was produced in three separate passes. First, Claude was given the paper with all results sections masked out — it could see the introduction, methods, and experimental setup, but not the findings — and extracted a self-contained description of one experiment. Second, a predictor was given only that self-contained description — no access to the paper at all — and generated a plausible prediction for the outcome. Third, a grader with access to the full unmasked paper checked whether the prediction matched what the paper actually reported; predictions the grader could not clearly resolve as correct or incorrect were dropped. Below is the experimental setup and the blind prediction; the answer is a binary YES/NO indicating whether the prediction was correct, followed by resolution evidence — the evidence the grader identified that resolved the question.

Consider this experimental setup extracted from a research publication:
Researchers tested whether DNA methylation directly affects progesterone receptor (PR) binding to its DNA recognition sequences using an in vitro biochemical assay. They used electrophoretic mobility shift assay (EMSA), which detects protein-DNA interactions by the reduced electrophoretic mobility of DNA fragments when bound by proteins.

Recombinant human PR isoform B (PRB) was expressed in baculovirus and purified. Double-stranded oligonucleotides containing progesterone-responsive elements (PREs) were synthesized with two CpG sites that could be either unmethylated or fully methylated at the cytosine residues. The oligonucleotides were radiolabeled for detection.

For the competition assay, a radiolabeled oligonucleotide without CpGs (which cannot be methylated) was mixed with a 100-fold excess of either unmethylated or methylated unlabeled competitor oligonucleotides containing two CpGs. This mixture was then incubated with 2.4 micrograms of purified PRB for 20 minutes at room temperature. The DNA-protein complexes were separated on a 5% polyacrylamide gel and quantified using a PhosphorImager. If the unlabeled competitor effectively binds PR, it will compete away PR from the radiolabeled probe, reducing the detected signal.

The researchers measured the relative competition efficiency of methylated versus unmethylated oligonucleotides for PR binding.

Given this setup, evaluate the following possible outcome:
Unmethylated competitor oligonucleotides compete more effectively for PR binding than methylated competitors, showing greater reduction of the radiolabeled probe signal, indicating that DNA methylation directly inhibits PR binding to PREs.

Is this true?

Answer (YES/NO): YES